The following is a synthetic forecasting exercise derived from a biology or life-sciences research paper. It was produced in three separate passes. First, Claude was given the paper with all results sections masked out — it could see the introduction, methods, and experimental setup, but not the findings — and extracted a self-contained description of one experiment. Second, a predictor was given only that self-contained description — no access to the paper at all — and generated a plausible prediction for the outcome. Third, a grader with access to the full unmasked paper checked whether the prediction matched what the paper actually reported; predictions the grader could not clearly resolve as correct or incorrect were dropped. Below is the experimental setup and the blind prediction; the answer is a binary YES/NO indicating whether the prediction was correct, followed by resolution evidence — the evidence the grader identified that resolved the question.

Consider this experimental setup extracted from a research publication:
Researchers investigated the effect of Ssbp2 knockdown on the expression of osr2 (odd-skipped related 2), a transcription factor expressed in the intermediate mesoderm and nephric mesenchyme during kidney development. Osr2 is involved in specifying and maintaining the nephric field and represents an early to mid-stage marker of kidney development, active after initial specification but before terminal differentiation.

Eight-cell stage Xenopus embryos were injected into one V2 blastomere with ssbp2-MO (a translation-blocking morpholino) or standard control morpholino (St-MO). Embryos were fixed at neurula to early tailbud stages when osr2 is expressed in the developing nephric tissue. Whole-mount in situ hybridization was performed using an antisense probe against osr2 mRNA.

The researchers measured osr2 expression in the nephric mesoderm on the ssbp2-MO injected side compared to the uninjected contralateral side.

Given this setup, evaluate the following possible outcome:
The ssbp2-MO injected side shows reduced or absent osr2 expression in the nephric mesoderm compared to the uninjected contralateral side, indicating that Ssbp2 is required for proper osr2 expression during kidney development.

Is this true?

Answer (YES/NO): NO